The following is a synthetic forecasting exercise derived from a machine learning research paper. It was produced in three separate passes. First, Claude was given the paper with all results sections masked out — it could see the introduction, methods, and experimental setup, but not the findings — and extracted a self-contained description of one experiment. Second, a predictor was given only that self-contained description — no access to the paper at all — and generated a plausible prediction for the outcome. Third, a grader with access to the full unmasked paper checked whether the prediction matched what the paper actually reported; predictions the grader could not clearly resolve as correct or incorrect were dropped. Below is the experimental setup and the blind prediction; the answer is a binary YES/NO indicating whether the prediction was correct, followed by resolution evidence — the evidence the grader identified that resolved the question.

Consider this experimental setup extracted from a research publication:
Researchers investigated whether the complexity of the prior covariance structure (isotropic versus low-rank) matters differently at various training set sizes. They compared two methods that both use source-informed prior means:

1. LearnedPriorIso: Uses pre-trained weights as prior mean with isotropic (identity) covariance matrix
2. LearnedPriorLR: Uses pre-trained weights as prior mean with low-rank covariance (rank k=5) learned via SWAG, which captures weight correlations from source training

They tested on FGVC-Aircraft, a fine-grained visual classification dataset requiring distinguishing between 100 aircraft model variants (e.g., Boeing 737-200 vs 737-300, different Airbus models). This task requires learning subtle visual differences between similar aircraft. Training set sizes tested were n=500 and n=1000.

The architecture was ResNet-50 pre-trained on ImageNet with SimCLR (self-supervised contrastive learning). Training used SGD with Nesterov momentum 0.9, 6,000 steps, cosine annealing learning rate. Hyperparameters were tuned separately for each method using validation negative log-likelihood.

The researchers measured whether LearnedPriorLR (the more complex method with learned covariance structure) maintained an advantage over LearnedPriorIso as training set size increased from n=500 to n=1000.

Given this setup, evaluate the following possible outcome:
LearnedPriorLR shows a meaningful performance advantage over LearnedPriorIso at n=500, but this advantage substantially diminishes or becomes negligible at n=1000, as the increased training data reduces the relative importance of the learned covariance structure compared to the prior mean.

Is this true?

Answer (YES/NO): NO